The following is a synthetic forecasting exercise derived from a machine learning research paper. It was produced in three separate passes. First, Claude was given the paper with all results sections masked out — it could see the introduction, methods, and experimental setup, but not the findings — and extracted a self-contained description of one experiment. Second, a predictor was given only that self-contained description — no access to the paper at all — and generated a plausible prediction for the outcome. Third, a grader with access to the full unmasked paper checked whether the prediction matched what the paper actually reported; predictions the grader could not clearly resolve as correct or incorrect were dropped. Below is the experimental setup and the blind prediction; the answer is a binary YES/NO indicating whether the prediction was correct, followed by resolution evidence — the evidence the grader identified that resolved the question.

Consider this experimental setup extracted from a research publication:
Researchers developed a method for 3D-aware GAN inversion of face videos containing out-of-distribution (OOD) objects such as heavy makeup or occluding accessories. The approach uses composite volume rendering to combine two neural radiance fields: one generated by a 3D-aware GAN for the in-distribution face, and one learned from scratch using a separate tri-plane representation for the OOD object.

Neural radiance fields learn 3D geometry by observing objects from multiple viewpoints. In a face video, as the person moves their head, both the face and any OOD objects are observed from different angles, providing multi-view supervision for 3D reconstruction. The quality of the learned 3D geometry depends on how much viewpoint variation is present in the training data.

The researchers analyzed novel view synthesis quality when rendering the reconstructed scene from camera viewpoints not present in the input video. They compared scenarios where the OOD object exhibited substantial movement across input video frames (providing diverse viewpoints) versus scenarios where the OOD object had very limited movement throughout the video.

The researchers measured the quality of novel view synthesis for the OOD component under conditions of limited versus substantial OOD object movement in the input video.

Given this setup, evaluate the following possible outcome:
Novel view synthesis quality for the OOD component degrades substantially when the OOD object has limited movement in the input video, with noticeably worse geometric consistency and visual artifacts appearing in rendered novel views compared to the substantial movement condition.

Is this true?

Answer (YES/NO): YES